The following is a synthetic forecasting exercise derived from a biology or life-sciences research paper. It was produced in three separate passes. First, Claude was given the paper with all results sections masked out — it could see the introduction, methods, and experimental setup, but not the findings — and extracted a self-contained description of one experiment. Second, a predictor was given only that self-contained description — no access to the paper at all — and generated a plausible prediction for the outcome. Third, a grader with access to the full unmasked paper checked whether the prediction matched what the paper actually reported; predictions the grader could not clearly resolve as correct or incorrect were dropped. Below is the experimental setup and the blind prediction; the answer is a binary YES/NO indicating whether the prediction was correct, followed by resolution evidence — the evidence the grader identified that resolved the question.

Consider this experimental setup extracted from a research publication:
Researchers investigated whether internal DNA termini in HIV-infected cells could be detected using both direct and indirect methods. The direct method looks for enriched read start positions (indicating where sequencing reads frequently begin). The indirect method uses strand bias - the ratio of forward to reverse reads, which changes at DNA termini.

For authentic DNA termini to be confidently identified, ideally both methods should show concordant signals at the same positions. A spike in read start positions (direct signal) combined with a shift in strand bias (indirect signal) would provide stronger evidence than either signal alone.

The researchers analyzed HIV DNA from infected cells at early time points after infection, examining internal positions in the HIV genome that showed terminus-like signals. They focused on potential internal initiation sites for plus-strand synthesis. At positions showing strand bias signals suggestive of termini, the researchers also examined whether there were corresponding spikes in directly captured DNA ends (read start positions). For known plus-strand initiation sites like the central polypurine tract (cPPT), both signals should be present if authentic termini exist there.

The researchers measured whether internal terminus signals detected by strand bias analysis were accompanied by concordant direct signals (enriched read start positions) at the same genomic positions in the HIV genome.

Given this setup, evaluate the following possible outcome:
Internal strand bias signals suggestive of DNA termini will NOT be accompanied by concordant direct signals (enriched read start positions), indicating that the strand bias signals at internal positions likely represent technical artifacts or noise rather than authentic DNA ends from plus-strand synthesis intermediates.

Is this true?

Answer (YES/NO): NO